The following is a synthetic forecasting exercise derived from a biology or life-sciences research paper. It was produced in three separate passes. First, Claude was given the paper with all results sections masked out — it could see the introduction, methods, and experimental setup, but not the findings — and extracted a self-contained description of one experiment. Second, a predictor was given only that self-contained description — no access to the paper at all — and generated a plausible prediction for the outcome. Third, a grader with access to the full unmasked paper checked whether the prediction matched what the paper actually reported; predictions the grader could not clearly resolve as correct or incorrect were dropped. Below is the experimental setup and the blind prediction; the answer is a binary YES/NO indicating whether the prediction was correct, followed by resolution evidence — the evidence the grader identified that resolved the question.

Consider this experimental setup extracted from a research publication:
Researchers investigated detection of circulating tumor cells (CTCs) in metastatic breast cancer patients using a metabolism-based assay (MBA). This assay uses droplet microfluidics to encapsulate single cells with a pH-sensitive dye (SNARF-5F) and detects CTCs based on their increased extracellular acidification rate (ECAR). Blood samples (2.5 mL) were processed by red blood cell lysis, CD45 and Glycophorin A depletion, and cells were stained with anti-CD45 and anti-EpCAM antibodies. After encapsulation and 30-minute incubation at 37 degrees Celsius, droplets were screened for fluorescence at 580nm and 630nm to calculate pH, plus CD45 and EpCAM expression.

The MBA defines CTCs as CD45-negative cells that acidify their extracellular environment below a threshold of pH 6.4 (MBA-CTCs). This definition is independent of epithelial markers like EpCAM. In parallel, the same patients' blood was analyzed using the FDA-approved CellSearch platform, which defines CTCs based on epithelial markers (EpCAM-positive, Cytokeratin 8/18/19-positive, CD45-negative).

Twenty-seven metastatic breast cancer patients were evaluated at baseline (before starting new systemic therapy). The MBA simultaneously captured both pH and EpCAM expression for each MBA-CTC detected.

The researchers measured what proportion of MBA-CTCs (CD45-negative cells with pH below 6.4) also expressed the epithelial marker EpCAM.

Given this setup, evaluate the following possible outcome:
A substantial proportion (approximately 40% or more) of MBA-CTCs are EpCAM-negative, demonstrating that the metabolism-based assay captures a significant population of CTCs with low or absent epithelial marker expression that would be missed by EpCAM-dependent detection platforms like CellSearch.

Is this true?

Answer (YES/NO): YES